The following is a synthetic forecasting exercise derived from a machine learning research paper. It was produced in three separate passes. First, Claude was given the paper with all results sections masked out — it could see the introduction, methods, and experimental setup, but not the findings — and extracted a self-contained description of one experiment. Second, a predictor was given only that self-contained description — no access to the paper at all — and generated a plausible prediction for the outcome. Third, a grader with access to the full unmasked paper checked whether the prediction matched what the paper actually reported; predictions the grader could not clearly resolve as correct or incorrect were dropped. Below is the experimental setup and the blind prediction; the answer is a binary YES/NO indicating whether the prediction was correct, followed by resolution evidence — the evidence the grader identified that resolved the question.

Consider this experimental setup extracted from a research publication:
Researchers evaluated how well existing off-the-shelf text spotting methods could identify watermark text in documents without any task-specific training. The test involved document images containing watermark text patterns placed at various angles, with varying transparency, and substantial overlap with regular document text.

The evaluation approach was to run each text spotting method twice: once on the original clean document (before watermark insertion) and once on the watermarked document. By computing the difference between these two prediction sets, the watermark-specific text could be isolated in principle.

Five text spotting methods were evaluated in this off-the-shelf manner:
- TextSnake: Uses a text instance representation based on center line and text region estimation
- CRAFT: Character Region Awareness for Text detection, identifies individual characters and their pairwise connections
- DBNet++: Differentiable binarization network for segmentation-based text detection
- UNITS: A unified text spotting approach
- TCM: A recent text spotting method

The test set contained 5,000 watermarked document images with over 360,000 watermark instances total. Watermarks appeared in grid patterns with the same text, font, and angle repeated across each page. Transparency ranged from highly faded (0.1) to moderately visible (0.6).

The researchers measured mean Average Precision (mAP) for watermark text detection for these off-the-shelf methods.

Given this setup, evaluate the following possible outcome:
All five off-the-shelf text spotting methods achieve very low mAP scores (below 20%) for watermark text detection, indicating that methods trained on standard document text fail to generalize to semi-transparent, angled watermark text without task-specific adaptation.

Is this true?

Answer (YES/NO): YES